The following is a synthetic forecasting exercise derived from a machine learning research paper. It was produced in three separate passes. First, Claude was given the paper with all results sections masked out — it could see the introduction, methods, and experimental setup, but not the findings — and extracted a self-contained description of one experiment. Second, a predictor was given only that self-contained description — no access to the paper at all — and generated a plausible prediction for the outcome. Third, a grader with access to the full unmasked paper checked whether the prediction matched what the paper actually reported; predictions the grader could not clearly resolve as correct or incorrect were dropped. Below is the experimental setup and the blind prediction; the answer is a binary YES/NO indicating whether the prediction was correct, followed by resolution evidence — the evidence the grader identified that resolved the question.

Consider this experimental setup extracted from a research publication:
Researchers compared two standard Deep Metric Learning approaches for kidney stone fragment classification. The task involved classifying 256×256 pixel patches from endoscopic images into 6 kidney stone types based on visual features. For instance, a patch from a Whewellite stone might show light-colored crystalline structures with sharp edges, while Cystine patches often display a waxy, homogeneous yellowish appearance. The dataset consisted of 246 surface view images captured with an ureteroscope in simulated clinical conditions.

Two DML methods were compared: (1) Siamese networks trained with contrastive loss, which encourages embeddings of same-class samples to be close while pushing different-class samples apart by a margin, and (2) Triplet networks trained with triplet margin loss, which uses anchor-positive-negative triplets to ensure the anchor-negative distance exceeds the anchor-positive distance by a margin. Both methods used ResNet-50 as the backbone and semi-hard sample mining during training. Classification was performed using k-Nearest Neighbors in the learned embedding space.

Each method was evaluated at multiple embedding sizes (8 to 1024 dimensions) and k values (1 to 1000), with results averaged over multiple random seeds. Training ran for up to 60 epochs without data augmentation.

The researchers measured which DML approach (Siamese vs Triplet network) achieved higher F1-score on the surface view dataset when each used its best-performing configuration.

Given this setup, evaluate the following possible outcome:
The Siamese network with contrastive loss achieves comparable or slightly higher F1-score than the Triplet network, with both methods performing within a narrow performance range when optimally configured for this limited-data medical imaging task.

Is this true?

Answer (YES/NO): YES